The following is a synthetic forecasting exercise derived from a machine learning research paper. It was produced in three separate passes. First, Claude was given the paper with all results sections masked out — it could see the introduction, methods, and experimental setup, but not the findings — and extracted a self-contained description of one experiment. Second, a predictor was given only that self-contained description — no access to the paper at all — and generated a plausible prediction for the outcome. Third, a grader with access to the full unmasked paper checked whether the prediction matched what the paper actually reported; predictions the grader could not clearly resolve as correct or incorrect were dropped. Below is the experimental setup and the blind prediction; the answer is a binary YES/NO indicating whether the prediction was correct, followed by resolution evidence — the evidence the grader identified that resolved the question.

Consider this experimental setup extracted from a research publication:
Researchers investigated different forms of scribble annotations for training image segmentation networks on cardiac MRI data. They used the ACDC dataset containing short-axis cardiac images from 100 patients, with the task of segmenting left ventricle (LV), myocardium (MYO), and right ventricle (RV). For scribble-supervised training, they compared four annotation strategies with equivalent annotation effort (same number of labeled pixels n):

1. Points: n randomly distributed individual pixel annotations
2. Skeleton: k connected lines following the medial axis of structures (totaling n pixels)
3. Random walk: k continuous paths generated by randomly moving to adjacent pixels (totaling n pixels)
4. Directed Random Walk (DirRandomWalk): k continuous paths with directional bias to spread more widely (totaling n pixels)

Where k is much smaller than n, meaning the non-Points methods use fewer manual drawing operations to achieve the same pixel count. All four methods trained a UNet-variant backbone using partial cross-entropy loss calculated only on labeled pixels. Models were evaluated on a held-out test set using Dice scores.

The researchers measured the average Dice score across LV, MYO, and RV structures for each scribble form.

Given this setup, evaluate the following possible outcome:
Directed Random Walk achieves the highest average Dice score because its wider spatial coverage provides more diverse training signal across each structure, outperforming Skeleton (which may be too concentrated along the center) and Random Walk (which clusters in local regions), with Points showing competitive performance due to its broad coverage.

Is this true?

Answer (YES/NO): NO